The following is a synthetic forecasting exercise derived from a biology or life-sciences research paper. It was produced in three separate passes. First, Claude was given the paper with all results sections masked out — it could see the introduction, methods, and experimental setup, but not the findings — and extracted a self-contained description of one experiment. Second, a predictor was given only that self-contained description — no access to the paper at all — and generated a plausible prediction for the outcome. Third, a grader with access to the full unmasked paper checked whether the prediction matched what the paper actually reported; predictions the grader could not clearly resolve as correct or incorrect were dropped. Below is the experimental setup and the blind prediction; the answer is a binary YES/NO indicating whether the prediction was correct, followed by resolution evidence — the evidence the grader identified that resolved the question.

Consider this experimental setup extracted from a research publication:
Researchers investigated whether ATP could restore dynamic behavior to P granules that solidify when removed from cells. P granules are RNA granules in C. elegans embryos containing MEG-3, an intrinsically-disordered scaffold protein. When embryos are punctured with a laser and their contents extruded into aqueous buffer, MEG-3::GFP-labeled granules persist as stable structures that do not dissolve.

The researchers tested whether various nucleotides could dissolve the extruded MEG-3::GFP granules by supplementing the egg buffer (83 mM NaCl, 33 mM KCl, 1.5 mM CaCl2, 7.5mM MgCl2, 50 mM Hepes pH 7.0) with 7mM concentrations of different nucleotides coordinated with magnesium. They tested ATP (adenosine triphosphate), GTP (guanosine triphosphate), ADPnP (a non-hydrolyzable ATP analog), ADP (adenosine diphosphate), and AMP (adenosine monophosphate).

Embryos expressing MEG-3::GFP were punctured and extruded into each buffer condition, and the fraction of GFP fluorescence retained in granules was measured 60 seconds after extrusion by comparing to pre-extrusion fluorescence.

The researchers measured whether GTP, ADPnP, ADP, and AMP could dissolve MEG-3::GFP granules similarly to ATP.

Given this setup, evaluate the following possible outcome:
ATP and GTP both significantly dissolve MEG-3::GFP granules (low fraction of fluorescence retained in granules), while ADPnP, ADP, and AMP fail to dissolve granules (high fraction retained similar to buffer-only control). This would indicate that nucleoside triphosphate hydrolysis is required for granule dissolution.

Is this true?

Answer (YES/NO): NO